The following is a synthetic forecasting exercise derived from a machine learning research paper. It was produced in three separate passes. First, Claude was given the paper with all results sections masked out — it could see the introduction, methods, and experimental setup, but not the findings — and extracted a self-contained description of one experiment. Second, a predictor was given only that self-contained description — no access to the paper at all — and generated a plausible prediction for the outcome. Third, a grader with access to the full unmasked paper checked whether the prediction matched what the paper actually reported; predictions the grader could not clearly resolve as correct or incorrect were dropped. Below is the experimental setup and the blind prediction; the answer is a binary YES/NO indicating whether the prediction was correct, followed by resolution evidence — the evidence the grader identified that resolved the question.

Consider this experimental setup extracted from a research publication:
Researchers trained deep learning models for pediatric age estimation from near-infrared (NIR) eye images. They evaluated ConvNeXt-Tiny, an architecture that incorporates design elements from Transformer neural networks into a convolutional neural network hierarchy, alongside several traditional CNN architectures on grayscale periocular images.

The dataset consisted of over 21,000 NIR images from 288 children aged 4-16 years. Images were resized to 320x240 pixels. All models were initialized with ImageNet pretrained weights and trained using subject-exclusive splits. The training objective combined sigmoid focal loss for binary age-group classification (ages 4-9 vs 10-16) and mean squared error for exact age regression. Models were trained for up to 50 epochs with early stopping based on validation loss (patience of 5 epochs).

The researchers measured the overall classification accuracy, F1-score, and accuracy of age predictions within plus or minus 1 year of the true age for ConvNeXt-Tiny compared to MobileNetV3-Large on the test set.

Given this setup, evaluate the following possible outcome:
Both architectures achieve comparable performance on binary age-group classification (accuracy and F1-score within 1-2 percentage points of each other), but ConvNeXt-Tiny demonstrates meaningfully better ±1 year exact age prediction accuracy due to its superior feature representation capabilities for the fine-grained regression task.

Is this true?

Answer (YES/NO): NO